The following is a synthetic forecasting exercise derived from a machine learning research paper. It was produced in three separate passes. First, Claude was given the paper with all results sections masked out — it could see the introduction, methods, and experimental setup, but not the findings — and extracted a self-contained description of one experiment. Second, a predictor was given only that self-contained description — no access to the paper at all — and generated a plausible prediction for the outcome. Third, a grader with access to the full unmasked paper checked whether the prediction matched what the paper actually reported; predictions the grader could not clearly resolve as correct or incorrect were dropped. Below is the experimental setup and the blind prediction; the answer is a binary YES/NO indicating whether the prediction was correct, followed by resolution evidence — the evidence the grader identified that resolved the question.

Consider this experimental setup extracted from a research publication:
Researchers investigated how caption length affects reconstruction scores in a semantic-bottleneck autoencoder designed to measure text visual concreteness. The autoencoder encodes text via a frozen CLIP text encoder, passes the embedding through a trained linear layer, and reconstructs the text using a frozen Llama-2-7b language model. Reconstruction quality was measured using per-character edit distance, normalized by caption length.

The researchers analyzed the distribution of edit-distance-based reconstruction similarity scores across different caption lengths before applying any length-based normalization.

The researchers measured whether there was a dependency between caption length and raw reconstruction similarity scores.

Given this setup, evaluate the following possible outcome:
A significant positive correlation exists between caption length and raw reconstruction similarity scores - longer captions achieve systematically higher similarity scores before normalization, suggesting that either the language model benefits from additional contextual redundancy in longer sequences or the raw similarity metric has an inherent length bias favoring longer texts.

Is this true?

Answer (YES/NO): NO